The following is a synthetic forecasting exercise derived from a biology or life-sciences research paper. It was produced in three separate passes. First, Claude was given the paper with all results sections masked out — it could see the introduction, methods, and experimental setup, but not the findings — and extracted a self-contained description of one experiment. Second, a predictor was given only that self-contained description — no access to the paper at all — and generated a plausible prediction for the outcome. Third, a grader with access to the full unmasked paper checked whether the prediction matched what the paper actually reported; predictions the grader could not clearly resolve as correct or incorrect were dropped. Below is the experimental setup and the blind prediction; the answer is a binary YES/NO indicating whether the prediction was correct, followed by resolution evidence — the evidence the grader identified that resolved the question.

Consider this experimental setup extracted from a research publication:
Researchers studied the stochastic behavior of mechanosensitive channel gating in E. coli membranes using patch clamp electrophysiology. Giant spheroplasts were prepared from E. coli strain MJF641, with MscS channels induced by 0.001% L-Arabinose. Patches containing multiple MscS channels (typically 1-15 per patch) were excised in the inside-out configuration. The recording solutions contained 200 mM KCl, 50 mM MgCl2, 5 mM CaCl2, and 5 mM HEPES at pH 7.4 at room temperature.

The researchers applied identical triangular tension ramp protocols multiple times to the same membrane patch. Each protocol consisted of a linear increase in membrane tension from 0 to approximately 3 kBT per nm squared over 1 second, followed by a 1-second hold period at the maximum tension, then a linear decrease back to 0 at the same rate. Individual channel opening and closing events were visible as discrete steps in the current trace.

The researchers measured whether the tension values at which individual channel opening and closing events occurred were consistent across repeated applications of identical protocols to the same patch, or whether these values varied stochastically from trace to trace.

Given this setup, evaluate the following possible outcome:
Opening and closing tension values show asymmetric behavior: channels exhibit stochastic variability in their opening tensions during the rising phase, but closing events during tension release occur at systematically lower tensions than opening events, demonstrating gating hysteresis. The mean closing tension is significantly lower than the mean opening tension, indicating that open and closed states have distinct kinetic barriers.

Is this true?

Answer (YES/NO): YES